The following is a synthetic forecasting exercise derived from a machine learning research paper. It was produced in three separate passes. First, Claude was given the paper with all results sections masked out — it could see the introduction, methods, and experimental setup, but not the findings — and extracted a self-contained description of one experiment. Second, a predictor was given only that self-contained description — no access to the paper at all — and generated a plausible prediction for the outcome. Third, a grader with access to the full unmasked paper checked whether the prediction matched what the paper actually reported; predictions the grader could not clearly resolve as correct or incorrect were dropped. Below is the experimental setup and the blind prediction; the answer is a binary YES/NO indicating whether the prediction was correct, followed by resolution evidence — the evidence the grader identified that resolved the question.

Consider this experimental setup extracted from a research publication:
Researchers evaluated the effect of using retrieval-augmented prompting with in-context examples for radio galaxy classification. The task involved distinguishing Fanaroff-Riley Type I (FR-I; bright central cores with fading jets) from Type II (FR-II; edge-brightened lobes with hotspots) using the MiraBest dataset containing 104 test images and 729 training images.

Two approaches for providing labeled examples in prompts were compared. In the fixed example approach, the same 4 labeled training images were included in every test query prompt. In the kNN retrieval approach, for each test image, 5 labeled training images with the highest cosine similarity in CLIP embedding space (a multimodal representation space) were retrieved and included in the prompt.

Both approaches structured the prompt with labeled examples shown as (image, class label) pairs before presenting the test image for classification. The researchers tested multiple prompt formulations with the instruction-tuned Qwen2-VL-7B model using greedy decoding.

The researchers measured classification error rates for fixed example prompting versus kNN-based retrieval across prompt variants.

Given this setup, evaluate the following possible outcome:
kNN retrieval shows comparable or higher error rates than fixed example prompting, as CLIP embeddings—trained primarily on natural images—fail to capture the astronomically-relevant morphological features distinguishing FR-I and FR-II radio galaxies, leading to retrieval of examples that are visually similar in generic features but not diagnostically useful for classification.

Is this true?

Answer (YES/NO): NO